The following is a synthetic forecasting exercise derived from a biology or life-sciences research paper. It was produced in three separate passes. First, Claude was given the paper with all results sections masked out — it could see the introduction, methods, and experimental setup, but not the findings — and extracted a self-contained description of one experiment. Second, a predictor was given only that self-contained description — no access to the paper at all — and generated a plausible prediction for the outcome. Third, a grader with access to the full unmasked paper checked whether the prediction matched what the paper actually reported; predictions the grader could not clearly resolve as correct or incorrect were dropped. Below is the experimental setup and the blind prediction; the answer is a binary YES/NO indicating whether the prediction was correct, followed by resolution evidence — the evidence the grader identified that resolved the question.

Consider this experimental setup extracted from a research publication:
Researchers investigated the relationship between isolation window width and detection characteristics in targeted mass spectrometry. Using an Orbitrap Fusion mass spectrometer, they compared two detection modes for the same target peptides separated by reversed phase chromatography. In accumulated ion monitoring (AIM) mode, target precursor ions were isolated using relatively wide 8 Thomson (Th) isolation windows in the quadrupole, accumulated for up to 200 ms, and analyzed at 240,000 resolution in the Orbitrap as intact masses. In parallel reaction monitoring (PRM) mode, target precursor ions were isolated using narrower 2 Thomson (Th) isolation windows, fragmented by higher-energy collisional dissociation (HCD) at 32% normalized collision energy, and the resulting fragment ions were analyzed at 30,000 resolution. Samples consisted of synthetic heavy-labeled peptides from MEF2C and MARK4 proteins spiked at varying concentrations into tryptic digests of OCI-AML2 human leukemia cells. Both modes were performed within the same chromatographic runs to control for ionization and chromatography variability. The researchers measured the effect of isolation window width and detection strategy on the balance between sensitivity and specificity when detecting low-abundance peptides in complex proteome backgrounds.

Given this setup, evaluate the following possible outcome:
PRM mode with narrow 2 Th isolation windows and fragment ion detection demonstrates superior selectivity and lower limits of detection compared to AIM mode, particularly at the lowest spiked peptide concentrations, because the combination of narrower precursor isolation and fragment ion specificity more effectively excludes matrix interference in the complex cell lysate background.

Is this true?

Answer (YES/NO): NO